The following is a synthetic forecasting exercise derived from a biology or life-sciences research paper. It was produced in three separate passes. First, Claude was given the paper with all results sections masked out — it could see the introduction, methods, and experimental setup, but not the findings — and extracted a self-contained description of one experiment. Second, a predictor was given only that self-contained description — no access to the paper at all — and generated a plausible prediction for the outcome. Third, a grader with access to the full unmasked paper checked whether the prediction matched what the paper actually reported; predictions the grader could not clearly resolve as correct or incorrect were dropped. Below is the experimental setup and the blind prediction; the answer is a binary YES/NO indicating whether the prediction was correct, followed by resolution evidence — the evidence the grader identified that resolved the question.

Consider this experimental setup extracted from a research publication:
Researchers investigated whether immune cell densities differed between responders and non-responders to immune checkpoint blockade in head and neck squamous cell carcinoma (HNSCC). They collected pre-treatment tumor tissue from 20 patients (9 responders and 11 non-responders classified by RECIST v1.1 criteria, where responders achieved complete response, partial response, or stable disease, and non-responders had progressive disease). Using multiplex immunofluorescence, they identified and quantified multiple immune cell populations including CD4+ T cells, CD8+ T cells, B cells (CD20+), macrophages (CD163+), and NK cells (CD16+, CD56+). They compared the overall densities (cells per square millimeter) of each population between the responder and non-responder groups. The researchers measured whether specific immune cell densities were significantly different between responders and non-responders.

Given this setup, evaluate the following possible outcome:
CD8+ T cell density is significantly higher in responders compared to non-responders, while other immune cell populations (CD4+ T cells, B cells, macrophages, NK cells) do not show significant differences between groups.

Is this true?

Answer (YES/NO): NO